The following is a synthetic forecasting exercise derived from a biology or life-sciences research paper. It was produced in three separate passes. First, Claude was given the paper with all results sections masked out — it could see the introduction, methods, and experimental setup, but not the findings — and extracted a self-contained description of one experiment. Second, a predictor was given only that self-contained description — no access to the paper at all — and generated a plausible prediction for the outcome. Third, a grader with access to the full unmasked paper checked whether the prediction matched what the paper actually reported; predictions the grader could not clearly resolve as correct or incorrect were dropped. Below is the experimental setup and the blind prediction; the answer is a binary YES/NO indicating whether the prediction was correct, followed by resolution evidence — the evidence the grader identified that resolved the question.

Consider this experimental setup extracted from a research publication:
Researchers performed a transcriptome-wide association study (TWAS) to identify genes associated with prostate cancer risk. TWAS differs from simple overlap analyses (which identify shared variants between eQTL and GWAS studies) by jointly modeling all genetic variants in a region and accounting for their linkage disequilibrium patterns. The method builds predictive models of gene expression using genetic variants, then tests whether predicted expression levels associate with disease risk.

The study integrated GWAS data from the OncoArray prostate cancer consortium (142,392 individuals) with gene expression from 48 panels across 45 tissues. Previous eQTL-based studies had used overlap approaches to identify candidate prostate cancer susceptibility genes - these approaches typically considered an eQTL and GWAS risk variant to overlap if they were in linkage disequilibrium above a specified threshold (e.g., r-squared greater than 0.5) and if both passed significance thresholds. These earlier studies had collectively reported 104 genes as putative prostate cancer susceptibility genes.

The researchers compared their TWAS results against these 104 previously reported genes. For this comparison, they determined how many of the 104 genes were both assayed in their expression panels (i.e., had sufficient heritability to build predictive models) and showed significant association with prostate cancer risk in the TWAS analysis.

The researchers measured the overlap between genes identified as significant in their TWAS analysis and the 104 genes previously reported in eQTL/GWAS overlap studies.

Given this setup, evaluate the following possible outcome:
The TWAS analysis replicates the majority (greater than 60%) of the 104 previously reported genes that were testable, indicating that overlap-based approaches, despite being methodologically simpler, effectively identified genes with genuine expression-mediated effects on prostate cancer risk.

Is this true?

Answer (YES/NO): NO